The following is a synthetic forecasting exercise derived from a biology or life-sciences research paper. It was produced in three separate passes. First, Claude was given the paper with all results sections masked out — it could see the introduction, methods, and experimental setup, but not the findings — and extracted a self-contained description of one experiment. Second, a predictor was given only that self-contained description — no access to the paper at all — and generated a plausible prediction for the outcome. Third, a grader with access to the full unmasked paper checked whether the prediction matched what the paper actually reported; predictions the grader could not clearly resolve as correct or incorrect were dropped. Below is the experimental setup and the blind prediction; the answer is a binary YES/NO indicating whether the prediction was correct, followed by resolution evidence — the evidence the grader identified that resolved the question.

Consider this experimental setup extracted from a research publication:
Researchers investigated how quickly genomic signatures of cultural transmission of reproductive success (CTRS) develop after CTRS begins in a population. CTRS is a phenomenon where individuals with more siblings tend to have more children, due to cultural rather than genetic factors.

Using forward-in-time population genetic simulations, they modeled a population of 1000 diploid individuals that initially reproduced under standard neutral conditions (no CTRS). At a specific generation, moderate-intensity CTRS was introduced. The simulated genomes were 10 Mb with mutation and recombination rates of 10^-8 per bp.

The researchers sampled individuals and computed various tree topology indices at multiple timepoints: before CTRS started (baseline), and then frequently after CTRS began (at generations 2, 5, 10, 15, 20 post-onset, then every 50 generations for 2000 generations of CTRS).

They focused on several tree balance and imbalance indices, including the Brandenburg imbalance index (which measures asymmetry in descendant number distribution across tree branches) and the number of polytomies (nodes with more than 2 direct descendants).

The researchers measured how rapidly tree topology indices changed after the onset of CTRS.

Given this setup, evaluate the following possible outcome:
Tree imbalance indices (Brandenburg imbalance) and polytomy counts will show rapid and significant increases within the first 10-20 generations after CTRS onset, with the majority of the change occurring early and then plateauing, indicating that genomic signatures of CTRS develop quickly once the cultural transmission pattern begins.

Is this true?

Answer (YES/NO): YES